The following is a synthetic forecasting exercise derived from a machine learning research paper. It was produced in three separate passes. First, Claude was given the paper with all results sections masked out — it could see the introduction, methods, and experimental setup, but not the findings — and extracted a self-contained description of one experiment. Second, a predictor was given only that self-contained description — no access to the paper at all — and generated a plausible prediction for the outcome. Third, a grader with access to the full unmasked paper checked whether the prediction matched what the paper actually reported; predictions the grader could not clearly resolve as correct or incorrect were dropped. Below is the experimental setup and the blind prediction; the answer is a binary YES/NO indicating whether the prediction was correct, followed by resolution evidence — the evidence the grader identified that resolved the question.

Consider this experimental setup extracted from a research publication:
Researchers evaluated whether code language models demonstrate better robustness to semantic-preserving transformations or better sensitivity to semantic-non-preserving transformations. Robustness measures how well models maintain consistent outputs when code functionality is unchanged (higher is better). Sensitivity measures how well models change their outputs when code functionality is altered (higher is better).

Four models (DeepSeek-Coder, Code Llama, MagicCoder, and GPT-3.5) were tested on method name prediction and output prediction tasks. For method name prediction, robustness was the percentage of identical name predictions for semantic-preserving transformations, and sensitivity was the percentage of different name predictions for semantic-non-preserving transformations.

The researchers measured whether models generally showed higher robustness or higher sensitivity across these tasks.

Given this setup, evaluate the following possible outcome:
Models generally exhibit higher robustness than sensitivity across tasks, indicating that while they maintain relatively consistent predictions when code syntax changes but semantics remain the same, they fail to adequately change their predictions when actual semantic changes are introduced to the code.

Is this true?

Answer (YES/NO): YES